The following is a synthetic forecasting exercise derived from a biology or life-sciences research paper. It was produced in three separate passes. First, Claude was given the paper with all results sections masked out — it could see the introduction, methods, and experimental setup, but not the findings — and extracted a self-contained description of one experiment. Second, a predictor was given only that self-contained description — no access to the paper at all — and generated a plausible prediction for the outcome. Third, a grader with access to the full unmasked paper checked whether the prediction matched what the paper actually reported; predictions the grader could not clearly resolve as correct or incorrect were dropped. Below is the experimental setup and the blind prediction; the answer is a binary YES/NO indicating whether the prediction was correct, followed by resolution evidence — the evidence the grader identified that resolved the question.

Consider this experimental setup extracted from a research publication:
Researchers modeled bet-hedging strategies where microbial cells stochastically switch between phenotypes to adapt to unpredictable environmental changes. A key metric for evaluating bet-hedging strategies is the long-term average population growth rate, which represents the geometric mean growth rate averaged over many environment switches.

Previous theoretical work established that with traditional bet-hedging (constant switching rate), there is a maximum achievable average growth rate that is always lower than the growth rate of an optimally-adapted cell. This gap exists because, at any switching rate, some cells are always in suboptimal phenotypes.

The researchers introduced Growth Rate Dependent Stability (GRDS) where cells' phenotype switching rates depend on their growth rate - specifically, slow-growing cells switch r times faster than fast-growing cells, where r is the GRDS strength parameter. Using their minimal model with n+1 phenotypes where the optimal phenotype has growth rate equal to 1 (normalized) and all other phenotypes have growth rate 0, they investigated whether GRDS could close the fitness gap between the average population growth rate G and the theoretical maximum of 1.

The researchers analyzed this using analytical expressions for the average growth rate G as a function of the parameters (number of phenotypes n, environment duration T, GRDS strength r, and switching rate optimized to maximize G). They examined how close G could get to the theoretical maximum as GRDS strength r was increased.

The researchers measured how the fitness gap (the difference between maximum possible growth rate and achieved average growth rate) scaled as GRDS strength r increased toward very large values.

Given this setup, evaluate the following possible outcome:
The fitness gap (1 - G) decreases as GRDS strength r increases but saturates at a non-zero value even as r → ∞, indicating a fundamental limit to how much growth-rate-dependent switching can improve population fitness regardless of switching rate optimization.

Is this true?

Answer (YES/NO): NO